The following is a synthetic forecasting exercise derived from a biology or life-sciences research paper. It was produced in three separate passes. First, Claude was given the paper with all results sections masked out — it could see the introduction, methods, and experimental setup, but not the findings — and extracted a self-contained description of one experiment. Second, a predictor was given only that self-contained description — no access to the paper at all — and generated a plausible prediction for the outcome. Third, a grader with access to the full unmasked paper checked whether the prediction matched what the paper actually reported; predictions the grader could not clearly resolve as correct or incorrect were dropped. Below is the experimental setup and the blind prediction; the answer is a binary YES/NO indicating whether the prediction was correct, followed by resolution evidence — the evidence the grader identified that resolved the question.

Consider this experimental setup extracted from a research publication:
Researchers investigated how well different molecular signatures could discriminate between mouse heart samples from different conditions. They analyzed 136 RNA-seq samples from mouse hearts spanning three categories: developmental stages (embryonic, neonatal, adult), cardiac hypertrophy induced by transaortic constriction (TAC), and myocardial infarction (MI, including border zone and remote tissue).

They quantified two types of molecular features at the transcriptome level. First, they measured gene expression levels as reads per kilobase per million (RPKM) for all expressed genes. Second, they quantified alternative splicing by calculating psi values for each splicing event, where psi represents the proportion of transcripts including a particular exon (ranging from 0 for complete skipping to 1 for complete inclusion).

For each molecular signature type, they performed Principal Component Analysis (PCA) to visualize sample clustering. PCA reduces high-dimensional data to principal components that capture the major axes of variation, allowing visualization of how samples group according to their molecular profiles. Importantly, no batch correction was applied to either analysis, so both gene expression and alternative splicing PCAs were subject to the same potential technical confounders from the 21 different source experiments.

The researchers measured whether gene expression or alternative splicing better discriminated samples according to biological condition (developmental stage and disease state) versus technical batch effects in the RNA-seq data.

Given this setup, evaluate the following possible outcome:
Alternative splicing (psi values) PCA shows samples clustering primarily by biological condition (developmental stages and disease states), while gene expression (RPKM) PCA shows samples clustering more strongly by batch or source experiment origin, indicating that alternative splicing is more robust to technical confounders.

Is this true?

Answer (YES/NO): NO